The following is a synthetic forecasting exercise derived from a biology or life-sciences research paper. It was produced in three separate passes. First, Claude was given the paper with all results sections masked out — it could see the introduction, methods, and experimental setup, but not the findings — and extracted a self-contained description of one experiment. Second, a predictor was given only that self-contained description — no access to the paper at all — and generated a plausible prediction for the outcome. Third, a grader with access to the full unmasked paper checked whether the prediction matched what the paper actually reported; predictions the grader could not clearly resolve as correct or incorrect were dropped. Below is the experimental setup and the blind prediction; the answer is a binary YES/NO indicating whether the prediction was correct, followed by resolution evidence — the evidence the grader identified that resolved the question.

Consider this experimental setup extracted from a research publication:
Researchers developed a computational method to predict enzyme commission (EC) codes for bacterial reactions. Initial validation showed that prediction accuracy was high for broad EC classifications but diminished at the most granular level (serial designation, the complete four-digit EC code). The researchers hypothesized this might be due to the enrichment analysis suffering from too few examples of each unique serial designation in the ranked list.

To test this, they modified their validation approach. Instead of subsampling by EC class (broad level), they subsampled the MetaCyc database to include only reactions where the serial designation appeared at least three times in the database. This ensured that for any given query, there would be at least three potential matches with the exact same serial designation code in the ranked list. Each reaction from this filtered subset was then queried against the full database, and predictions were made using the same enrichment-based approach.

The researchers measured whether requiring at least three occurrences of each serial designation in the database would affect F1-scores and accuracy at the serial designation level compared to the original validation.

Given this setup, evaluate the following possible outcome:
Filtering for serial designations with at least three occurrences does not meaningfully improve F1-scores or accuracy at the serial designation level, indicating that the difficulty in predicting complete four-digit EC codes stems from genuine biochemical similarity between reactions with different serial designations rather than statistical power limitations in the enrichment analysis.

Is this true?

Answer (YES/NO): NO